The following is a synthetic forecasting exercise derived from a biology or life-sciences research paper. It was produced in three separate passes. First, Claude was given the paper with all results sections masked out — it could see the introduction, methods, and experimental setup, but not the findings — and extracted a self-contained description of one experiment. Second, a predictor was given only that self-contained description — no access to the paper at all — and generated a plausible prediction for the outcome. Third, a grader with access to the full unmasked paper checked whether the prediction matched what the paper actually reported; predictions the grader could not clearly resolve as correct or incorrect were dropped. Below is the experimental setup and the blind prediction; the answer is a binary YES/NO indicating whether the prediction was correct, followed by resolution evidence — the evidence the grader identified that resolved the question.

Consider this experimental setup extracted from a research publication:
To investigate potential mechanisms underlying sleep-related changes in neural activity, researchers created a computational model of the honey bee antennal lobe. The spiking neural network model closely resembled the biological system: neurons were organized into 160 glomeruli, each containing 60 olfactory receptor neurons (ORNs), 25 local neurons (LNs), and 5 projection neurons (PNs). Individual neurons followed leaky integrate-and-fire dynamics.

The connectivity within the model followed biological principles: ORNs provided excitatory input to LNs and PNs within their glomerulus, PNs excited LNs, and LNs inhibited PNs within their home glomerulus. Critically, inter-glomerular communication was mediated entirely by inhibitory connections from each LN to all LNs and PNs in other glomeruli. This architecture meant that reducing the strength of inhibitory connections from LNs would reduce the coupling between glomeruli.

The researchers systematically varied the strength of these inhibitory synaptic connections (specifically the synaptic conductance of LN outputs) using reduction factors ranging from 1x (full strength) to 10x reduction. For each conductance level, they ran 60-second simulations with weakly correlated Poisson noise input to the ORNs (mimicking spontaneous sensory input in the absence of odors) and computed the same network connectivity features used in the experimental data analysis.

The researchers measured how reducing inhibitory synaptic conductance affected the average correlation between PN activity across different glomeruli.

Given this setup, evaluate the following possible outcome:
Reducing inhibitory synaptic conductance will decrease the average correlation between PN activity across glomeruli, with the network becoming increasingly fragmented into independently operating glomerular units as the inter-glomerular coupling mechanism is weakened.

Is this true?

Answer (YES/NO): NO